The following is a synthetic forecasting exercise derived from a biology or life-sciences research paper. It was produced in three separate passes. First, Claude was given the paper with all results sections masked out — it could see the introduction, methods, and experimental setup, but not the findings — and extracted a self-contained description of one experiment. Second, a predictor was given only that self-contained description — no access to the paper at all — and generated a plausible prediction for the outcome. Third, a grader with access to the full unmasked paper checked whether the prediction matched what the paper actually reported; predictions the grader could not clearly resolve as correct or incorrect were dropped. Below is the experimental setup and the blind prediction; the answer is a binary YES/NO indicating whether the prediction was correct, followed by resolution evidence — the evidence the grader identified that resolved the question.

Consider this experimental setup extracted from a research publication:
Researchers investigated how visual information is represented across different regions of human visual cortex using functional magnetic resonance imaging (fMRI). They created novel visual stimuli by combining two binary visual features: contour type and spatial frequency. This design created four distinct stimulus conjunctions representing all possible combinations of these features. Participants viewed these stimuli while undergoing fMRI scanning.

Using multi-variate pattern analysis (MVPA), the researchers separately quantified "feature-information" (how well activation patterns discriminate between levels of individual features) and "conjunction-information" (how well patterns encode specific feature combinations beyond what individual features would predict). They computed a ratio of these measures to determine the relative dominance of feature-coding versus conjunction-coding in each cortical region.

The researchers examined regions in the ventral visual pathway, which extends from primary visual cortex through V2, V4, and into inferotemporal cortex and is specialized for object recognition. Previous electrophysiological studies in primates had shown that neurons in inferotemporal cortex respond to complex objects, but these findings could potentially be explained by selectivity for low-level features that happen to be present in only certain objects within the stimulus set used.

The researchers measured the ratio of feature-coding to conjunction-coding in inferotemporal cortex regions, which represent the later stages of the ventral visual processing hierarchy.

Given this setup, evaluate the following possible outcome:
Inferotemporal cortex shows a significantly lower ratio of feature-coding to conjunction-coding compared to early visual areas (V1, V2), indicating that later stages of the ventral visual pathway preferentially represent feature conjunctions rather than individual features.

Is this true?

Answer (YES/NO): YES